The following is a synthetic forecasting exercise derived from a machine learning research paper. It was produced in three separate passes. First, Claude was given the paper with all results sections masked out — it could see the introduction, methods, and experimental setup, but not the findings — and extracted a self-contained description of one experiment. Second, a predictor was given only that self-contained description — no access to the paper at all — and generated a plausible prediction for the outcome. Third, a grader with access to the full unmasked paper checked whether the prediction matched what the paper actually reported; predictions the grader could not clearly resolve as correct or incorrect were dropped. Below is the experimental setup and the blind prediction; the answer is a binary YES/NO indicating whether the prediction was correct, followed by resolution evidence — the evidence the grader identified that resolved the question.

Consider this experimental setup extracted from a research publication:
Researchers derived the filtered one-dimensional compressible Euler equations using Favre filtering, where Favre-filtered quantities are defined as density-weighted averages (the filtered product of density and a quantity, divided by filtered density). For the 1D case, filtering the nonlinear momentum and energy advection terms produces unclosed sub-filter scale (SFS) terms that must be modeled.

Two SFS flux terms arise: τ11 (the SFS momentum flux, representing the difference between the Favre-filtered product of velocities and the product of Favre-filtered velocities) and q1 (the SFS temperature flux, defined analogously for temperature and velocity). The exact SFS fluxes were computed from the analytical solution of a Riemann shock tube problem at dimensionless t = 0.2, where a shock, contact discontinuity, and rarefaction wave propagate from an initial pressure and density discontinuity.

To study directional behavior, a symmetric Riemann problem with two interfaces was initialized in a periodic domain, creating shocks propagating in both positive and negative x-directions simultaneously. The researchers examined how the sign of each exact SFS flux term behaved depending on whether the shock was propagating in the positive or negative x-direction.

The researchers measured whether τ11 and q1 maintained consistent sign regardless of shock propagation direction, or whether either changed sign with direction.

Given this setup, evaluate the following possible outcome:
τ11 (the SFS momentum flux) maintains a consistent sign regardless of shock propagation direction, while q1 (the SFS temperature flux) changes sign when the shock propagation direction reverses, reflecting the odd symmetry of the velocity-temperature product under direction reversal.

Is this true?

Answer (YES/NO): YES